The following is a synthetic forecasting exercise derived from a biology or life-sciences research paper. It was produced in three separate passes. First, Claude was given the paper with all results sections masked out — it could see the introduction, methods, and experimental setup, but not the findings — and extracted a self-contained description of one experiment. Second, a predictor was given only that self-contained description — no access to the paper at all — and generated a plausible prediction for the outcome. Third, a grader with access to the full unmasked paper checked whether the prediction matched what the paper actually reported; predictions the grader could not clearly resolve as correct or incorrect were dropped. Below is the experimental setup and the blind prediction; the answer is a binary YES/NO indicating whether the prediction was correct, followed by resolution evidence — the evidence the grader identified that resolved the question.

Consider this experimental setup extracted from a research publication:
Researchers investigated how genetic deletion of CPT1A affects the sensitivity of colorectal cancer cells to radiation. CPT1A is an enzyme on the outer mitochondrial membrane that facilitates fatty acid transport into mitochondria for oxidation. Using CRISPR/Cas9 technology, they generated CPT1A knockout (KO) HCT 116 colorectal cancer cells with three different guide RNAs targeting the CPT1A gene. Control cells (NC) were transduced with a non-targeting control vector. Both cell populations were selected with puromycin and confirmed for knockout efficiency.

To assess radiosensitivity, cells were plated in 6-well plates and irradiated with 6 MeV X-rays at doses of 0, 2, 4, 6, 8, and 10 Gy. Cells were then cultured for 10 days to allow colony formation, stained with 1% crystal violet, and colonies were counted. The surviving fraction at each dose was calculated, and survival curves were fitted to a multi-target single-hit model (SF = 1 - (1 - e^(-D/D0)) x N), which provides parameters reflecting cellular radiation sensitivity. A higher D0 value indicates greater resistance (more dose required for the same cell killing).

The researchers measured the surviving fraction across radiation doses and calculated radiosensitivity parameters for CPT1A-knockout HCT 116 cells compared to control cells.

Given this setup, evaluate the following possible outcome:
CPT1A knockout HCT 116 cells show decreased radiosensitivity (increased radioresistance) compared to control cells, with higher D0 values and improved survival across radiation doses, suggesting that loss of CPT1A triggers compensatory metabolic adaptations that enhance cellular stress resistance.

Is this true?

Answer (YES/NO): YES